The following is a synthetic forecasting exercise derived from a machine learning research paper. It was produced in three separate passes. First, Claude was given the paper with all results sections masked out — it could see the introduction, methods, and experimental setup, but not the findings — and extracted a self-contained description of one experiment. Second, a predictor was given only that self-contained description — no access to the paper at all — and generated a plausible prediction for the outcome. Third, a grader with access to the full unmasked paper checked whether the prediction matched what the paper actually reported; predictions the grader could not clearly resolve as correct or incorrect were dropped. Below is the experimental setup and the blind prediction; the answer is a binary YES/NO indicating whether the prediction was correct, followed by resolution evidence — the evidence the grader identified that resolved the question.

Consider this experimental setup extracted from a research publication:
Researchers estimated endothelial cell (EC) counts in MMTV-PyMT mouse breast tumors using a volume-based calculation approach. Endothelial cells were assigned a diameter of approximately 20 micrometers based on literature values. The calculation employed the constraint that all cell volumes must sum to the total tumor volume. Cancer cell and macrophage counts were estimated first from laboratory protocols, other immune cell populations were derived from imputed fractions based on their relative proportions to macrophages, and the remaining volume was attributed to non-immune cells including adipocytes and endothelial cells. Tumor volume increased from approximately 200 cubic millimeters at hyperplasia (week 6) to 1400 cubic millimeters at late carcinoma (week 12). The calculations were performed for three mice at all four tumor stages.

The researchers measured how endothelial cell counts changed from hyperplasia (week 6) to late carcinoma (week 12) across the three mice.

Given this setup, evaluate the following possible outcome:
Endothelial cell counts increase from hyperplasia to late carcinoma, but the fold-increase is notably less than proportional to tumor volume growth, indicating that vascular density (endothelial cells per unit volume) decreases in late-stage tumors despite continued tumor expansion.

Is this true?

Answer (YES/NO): NO